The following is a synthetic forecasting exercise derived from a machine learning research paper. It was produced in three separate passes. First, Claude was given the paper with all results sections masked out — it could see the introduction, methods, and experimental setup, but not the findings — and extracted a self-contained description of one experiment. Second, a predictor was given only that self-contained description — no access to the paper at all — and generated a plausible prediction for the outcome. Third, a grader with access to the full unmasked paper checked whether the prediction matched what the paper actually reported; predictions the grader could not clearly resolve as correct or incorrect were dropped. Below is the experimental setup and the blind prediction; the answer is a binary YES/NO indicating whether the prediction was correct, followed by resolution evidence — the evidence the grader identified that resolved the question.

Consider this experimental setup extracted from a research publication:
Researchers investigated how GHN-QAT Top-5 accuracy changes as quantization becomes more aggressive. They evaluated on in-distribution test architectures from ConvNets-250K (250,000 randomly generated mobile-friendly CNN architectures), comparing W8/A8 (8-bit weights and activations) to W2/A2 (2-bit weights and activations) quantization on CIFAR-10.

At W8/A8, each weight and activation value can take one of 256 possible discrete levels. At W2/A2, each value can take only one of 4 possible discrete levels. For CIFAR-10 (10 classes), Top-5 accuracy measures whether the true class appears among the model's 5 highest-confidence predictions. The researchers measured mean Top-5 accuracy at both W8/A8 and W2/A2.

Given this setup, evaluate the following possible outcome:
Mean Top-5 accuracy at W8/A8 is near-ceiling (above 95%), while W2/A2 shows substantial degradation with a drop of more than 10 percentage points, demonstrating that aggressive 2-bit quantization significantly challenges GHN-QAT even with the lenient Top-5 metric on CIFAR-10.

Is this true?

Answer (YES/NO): YES